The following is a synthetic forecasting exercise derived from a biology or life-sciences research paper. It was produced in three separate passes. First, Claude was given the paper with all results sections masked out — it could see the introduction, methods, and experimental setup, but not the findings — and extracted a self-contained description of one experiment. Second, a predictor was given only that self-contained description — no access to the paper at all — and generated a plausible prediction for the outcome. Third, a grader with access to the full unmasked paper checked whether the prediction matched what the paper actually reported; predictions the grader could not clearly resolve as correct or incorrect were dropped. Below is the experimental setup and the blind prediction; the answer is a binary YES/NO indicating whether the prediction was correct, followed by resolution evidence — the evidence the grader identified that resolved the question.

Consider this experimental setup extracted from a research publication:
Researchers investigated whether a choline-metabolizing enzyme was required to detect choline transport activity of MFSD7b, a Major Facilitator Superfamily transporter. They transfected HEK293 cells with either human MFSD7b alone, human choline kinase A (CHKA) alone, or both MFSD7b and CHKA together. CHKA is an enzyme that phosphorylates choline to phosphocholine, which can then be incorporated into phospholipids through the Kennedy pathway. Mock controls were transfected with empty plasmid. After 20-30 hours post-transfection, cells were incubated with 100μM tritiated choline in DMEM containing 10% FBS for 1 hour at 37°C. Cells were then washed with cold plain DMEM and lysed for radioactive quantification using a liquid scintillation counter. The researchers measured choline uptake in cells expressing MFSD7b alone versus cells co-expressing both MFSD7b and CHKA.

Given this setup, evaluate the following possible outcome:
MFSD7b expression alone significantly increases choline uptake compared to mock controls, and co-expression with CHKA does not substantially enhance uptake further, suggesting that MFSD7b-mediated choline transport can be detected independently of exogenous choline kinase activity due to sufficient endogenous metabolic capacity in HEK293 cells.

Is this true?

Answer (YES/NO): NO